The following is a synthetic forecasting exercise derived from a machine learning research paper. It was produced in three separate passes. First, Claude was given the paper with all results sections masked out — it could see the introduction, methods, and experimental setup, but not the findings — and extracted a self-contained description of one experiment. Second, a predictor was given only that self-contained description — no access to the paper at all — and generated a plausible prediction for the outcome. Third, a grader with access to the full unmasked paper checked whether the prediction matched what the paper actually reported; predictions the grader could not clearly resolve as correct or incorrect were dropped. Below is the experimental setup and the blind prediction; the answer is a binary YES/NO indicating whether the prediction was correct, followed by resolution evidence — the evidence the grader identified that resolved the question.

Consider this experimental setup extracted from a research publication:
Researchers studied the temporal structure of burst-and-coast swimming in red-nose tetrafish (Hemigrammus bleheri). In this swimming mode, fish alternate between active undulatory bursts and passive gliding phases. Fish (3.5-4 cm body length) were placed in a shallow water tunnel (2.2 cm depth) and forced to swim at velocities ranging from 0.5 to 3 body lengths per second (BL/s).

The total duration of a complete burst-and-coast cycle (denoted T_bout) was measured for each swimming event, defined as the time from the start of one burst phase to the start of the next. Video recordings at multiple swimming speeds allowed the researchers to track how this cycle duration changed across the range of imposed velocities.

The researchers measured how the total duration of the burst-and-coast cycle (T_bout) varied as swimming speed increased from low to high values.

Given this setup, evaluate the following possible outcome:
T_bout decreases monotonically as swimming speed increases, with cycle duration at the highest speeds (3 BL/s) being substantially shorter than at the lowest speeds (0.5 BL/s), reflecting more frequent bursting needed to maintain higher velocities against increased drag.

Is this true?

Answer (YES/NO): NO